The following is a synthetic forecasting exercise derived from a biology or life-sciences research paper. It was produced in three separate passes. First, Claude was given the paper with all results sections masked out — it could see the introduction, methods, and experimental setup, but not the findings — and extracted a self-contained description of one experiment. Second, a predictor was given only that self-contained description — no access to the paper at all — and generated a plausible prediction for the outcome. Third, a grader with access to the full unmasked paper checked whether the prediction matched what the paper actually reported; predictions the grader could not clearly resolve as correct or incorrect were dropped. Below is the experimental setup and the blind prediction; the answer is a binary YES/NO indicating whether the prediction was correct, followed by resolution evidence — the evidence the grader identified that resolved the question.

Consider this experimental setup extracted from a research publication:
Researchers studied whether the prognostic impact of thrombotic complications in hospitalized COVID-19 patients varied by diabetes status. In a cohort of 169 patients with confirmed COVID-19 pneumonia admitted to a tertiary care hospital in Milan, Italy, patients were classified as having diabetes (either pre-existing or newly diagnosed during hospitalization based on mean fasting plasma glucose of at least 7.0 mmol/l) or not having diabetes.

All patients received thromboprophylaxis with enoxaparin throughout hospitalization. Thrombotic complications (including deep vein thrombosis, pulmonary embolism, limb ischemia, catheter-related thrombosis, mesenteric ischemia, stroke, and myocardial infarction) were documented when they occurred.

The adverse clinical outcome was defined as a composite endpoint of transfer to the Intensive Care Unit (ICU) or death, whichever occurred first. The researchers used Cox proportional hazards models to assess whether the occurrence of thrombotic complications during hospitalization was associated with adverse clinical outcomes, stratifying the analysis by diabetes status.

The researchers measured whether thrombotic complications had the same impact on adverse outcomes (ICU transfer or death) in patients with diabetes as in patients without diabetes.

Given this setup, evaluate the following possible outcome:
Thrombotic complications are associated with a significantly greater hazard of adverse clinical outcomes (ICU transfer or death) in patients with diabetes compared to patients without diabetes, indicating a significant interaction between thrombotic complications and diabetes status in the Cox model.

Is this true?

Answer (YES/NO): YES